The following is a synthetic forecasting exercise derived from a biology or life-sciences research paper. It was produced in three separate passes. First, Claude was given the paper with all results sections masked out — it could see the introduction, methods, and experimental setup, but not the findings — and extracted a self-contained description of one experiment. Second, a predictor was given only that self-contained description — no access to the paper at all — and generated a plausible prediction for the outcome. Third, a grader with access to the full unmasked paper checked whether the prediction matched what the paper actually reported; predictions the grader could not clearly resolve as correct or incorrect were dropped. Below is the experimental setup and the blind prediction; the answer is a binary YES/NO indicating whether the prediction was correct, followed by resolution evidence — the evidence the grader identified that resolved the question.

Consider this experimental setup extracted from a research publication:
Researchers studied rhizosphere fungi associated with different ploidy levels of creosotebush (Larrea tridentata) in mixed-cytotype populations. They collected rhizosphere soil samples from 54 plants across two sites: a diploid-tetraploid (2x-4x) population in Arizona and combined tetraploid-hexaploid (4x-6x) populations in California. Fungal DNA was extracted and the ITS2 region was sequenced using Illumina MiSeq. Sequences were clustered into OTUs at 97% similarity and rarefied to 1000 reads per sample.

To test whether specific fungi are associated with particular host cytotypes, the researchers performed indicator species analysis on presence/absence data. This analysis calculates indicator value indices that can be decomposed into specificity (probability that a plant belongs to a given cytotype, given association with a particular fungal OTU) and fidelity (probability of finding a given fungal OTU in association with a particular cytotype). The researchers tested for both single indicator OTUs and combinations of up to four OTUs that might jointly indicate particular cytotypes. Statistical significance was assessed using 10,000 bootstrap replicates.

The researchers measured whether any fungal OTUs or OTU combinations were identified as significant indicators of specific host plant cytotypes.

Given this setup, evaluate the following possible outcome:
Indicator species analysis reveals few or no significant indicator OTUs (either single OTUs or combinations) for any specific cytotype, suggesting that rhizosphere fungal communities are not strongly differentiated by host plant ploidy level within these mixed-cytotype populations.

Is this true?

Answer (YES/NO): NO